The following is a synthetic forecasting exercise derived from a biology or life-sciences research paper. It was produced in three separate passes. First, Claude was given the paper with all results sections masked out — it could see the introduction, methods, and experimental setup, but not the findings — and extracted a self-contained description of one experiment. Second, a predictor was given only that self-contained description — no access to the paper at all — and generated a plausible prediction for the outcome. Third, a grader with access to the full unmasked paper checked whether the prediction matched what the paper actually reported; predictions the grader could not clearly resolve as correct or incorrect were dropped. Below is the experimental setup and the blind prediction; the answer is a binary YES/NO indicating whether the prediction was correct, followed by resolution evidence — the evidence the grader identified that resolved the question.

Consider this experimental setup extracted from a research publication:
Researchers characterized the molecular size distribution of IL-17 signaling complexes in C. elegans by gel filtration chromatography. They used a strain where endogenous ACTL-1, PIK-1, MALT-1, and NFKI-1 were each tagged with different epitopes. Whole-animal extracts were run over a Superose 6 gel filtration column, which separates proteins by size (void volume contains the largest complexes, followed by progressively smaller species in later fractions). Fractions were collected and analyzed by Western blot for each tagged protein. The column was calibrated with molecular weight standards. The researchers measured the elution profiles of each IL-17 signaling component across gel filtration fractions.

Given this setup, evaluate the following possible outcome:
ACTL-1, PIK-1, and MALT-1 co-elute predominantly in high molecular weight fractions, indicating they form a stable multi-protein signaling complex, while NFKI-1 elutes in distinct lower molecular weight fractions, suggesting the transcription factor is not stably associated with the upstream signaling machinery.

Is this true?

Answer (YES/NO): NO